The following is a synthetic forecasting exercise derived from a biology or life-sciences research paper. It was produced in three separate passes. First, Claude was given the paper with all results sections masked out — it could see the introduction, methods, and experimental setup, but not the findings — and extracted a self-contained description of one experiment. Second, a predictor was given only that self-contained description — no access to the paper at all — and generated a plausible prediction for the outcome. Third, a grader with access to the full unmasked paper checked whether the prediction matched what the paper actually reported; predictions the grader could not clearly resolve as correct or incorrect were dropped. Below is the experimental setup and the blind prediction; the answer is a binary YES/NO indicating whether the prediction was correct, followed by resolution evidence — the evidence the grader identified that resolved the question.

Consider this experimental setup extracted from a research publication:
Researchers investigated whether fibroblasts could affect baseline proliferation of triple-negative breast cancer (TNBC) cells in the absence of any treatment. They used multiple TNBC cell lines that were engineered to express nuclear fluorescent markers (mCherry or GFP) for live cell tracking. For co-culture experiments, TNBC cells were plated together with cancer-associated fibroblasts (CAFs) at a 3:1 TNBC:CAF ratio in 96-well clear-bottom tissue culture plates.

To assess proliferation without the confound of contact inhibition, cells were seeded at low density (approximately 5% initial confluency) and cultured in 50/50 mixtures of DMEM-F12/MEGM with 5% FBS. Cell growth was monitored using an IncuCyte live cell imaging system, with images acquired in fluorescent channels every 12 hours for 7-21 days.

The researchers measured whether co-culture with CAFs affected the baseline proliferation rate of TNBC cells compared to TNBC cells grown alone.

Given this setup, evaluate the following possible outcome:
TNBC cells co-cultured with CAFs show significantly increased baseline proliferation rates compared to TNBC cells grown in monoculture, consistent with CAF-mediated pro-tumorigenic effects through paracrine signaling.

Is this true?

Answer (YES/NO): YES